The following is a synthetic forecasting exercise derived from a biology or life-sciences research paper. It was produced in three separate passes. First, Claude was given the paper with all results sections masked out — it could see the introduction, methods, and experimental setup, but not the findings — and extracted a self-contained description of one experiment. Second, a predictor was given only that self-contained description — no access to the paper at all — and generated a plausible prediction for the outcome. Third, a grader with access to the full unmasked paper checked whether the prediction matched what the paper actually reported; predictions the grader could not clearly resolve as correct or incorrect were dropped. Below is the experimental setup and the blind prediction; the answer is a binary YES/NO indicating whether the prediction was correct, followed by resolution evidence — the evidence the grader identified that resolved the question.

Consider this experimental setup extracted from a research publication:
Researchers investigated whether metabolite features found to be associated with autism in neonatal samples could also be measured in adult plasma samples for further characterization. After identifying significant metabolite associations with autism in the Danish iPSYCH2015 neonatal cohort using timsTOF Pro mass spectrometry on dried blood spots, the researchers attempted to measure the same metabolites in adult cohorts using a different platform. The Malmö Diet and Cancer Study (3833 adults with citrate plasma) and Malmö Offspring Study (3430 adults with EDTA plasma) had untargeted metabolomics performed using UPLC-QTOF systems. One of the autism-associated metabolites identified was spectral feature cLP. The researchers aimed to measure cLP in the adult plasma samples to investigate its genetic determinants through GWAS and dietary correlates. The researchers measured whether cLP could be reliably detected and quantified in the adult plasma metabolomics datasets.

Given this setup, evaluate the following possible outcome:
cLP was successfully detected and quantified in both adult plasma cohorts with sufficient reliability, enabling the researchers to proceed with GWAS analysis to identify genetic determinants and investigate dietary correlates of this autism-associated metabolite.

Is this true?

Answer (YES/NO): NO